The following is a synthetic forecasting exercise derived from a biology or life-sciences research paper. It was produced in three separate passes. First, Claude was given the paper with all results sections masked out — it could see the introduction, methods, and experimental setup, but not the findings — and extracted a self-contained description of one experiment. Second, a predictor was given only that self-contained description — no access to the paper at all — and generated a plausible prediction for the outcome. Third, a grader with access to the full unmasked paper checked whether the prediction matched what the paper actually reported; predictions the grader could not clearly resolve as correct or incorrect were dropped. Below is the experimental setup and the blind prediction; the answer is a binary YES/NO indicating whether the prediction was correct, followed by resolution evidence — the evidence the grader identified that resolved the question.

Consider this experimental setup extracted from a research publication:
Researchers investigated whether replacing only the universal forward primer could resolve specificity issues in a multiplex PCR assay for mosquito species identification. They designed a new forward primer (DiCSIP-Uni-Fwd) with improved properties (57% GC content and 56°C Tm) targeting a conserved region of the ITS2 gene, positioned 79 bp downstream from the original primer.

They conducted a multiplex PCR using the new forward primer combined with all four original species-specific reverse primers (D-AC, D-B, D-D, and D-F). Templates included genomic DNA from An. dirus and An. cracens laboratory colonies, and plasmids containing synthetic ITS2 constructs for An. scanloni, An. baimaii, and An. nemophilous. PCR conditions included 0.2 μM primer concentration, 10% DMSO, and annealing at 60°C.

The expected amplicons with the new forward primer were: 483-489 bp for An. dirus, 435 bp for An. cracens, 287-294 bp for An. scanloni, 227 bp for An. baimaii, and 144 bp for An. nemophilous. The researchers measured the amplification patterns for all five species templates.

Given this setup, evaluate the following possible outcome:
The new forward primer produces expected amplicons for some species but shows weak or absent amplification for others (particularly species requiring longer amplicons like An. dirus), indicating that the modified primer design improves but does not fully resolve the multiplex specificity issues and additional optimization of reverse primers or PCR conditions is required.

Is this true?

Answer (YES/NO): NO